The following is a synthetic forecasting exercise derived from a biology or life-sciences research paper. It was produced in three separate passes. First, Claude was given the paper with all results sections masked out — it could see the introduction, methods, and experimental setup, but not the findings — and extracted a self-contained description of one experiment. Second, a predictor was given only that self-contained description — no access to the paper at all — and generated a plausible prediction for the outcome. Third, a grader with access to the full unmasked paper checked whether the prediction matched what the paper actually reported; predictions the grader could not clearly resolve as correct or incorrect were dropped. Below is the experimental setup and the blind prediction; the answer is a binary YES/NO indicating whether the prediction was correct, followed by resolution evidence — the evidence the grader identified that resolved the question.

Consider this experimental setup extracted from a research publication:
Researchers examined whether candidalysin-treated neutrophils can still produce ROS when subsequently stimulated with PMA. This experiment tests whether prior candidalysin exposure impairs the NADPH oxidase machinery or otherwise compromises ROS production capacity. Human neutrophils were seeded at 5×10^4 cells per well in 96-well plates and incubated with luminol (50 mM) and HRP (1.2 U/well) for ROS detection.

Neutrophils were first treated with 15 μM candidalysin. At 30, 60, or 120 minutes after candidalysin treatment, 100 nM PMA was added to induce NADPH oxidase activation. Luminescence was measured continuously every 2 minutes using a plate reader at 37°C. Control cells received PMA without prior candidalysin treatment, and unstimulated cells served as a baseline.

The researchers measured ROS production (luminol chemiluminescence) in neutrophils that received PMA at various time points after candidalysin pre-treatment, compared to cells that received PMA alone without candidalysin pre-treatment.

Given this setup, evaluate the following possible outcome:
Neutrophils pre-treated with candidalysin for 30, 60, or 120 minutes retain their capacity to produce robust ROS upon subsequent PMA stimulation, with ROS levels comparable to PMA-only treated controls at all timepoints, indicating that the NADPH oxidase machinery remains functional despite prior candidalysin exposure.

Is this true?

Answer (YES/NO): NO